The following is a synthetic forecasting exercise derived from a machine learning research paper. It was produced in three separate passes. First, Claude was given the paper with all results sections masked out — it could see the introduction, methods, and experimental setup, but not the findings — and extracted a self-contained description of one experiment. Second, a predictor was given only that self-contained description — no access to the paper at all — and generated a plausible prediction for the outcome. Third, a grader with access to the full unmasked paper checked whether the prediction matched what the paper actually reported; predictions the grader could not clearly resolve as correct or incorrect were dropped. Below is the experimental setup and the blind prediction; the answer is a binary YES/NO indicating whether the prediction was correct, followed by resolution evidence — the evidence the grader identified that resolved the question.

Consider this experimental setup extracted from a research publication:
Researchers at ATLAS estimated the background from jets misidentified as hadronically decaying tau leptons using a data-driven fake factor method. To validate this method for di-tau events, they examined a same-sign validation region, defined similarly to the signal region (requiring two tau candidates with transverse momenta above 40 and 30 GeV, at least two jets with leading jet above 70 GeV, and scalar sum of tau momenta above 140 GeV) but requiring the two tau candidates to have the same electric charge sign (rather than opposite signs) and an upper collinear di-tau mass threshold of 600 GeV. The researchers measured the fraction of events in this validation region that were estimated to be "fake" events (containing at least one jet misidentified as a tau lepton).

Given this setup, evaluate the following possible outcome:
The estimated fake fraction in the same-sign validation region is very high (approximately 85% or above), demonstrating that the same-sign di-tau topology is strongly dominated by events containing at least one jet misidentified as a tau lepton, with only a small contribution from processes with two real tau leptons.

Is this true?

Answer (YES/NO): YES